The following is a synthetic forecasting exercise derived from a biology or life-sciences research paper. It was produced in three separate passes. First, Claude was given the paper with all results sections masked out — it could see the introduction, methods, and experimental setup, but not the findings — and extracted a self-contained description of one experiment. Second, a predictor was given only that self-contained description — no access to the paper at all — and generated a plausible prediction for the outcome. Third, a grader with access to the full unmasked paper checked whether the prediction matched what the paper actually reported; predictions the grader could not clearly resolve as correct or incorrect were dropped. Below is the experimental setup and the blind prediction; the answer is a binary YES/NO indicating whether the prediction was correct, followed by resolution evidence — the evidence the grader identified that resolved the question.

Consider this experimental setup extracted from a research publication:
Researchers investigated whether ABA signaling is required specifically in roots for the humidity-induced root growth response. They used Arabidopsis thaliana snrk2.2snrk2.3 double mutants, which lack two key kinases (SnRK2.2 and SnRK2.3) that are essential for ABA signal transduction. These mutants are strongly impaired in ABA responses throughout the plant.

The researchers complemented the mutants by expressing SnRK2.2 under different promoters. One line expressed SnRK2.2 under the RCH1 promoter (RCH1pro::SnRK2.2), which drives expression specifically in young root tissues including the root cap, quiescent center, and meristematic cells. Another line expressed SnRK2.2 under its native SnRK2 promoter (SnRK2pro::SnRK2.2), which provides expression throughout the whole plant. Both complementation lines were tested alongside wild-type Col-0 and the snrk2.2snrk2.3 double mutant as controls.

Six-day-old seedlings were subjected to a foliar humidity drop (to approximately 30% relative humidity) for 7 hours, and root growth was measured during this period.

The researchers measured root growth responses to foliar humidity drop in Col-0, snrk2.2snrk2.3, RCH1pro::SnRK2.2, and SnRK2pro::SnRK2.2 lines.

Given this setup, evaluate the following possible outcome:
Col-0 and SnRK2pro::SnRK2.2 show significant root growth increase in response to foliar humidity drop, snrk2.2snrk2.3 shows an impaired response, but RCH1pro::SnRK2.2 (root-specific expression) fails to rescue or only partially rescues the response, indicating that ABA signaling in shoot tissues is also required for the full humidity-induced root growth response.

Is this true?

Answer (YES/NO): NO